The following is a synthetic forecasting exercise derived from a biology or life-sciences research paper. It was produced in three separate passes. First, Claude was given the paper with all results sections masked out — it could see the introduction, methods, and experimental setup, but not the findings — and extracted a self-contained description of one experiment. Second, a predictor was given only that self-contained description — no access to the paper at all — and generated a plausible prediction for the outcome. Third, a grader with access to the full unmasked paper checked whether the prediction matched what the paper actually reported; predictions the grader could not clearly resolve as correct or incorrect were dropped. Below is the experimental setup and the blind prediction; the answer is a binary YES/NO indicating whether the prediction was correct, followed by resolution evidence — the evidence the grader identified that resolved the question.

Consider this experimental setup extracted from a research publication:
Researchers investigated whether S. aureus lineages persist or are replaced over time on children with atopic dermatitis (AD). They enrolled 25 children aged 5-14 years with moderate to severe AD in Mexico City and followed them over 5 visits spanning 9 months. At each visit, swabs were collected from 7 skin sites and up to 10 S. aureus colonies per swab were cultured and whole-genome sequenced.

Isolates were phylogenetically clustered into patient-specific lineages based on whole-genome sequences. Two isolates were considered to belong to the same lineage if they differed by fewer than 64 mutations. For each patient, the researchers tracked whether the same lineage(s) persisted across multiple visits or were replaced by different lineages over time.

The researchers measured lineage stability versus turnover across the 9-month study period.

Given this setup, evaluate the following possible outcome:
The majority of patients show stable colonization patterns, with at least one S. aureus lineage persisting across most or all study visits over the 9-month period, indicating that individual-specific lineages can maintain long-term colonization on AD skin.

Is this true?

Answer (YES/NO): YES